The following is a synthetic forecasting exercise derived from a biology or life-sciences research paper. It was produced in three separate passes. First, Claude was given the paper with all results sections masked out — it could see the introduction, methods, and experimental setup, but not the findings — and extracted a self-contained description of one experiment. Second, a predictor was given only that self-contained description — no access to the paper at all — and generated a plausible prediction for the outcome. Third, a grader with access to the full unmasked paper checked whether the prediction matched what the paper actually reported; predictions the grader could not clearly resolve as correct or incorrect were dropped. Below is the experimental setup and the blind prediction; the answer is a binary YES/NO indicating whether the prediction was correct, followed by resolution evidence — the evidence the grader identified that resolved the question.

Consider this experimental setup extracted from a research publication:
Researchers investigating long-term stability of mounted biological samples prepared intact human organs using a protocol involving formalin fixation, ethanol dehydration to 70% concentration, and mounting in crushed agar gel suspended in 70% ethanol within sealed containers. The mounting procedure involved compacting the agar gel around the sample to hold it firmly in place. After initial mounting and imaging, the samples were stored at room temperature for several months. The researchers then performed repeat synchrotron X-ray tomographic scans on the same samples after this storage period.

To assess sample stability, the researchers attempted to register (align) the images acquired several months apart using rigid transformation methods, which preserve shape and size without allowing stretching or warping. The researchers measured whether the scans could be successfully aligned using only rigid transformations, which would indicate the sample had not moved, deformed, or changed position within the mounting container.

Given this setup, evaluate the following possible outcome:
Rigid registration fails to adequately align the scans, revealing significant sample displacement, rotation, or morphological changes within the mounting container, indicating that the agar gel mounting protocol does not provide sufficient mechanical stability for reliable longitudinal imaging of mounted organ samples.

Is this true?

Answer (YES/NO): NO